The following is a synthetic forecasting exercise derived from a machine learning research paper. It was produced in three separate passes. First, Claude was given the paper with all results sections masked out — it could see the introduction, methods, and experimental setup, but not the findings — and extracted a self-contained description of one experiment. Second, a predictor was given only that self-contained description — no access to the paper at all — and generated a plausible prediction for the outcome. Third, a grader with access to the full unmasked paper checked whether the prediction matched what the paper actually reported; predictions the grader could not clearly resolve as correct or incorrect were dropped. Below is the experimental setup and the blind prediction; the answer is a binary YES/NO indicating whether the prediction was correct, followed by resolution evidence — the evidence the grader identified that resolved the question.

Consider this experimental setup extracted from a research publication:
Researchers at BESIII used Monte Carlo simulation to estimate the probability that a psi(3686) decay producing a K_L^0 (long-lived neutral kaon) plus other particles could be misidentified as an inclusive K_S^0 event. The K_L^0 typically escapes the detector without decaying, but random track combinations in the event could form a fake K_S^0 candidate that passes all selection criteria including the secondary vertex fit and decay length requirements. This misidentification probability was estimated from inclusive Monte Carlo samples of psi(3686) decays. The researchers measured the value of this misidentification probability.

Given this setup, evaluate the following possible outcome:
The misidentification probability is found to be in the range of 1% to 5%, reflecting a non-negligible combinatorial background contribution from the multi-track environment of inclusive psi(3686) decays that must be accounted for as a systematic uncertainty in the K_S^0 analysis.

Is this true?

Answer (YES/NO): NO